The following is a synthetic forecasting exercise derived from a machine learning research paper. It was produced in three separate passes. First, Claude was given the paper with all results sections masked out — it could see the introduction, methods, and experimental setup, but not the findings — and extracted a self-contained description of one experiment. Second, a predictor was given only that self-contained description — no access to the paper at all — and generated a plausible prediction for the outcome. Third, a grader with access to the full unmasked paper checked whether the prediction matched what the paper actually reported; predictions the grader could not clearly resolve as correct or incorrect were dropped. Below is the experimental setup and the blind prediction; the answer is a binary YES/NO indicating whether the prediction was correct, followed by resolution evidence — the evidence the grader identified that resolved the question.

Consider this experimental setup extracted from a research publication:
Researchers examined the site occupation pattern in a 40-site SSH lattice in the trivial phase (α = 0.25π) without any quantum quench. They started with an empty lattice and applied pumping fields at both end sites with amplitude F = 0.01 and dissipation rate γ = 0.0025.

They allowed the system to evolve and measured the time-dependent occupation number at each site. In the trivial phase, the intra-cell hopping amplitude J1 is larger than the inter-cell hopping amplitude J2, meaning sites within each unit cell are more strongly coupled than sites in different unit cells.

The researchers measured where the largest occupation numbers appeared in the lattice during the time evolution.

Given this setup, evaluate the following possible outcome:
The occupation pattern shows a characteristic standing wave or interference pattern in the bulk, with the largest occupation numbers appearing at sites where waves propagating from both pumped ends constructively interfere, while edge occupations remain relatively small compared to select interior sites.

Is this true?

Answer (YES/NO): NO